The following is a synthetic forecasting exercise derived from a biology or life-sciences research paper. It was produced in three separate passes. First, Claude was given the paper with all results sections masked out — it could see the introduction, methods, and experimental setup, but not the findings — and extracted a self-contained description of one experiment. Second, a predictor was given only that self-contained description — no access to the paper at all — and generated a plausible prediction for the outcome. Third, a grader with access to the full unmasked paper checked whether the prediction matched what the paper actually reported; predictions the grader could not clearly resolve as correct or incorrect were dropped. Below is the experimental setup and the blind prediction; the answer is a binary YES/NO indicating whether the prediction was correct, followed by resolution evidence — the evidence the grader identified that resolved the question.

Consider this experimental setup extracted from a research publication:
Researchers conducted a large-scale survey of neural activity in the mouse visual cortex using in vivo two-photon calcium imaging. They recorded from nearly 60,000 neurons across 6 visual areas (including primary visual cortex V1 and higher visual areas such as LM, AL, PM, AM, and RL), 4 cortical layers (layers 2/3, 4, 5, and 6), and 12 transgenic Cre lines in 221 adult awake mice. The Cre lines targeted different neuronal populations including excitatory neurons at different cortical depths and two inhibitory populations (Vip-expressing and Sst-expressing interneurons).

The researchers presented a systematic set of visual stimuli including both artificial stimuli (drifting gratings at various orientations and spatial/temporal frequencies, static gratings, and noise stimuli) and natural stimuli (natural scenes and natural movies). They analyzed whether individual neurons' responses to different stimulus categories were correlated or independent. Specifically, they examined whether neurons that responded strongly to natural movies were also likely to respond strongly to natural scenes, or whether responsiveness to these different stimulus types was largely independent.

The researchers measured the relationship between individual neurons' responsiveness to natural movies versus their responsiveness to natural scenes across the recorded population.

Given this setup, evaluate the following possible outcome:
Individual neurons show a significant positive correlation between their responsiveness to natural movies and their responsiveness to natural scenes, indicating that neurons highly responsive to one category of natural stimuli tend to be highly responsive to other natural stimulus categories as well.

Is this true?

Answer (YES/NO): NO